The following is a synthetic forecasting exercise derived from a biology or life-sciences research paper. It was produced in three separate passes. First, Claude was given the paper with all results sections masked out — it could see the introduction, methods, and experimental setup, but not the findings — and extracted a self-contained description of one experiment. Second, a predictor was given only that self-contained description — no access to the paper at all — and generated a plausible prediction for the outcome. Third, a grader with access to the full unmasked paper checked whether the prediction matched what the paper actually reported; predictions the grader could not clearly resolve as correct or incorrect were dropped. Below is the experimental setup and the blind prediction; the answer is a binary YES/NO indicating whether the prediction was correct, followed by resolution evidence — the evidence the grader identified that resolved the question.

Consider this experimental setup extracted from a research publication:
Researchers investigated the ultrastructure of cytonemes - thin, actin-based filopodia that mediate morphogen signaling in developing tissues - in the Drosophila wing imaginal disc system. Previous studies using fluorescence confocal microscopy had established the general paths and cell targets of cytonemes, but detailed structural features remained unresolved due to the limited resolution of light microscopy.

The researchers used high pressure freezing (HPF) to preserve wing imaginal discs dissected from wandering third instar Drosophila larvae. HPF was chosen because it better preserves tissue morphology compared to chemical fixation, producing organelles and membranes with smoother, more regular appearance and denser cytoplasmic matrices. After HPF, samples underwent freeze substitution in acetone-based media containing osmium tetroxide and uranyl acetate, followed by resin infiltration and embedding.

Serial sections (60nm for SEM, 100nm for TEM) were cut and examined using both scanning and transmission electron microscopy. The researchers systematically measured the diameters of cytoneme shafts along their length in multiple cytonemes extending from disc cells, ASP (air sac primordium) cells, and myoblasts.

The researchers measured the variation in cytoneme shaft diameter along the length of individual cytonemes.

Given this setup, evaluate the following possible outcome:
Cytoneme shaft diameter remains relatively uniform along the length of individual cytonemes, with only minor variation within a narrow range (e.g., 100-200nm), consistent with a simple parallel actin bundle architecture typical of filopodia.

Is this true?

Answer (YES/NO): NO